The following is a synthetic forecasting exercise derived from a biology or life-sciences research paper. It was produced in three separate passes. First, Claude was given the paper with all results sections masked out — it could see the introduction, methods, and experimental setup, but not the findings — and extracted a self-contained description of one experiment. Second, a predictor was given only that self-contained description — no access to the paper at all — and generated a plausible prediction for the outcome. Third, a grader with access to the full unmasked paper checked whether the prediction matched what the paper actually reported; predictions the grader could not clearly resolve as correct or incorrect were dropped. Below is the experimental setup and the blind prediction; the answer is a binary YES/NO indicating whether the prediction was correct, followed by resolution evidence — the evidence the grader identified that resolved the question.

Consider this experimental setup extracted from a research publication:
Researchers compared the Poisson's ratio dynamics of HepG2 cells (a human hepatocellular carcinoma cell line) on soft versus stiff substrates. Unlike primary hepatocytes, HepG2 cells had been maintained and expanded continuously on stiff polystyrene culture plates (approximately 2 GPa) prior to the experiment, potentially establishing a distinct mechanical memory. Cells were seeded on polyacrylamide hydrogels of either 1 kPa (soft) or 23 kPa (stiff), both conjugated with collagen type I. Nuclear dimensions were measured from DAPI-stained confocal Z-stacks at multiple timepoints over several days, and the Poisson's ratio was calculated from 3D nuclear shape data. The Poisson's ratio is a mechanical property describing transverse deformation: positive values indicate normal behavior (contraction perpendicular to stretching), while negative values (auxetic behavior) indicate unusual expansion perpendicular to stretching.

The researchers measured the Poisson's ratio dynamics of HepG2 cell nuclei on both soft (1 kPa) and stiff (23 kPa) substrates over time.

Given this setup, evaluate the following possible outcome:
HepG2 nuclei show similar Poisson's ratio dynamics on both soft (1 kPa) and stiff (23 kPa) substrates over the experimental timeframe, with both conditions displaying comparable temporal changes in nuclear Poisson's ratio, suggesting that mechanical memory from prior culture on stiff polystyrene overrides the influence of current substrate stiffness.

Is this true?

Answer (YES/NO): NO